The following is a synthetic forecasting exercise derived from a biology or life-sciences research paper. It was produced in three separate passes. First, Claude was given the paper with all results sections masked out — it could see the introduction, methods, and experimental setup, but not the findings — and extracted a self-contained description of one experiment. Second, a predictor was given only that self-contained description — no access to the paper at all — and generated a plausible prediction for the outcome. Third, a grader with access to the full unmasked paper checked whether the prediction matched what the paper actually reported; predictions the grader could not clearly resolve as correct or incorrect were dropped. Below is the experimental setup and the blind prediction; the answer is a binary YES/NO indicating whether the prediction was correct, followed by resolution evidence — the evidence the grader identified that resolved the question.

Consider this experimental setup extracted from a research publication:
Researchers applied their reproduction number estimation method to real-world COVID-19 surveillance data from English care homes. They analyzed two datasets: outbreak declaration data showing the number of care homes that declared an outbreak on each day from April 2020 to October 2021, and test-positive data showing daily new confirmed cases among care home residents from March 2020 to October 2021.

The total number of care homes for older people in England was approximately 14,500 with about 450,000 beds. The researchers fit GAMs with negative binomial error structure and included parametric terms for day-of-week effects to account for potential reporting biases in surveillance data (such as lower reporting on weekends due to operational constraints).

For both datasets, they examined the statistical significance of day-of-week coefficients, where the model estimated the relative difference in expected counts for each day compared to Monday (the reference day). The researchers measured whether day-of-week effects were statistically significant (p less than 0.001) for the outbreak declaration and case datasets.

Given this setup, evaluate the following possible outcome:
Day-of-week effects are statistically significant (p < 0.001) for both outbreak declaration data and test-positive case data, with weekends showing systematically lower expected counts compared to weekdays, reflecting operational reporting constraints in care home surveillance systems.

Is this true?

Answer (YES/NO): NO